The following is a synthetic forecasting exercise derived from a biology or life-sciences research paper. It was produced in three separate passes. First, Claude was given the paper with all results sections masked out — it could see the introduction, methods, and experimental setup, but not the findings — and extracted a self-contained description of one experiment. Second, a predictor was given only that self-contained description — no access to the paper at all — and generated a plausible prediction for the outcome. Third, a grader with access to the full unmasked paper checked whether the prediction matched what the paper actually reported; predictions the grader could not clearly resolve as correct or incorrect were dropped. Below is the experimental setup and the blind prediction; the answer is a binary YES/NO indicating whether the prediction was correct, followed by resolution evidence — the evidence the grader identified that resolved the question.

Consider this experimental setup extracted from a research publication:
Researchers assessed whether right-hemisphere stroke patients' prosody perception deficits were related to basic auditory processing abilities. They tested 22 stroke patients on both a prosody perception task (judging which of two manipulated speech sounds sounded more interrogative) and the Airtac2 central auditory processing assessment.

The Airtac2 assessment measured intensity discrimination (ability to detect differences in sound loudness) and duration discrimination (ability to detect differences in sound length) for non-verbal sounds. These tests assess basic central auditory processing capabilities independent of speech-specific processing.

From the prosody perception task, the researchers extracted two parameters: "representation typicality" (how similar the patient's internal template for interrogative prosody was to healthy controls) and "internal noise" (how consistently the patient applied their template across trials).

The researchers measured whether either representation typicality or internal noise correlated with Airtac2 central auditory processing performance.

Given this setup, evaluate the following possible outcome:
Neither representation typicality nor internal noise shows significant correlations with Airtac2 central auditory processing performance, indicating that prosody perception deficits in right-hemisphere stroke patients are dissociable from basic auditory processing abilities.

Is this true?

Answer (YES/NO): NO